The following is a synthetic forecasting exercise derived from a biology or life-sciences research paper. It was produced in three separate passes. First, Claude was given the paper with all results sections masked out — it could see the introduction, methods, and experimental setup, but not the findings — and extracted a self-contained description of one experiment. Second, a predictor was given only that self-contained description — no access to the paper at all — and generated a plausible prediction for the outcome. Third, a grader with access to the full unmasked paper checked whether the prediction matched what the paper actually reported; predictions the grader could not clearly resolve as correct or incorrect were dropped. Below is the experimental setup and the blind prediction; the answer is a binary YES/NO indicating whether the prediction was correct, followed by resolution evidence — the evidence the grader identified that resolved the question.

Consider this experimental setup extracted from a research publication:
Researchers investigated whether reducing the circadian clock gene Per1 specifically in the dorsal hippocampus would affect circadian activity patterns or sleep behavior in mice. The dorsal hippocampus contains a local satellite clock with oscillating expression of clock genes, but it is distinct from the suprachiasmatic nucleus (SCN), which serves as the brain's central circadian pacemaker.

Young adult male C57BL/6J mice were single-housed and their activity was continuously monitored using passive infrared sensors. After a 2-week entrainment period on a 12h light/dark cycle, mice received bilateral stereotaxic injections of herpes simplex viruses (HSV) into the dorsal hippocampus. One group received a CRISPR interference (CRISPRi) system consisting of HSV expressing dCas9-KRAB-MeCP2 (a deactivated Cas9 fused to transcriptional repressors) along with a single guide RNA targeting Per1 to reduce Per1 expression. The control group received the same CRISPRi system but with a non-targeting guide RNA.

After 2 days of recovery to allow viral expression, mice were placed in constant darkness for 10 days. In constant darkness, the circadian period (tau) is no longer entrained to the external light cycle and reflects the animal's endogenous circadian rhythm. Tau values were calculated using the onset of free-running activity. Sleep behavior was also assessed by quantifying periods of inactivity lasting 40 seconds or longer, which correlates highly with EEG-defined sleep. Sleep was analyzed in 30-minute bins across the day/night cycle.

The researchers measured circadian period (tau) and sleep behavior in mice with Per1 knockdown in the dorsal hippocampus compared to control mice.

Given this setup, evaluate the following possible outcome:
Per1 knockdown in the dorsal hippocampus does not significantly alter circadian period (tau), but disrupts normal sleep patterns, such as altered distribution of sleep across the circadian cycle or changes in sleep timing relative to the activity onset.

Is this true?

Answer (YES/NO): NO